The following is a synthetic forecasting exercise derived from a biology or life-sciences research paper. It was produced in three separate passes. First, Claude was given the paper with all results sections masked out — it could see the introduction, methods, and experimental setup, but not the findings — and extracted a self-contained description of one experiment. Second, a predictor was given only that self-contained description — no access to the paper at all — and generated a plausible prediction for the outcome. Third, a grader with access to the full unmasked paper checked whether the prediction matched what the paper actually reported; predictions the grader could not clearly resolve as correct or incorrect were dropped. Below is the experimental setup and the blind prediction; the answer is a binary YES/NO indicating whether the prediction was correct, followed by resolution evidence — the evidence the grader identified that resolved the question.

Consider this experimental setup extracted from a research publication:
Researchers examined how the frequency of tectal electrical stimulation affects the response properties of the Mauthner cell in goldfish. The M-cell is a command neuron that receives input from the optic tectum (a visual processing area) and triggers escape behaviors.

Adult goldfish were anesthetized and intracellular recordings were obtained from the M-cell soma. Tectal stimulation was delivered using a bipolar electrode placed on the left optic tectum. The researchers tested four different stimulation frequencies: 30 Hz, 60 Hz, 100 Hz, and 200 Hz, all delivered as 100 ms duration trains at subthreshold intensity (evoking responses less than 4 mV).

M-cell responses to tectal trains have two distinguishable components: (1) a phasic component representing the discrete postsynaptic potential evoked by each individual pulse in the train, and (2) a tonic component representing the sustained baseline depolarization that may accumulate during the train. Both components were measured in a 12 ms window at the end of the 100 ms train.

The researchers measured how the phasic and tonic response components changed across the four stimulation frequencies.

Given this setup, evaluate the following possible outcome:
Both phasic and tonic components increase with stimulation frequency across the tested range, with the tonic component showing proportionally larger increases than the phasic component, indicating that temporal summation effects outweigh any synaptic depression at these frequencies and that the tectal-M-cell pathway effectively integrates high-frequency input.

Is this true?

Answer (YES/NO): NO